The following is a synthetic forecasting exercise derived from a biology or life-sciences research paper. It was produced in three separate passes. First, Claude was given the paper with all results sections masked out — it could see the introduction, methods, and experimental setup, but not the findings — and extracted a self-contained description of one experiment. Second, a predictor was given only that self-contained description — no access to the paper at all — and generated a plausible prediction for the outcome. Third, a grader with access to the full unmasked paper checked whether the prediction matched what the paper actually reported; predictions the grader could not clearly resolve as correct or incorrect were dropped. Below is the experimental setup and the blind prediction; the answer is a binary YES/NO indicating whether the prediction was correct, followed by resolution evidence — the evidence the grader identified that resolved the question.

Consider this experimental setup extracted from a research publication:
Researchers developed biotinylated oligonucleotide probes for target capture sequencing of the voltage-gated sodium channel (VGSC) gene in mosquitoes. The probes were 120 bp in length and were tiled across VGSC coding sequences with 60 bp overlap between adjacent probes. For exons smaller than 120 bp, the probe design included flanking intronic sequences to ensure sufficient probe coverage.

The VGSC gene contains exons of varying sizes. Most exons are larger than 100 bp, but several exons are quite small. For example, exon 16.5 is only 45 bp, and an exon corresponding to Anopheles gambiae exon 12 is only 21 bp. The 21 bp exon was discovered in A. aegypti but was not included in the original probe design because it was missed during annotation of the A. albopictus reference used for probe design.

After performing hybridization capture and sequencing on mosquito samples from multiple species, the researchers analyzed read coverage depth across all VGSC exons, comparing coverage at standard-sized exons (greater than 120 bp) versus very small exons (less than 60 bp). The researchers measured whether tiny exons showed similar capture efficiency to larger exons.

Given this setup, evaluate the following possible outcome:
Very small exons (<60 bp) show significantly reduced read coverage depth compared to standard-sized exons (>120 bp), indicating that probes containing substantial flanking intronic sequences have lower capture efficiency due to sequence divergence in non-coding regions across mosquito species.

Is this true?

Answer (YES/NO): YES